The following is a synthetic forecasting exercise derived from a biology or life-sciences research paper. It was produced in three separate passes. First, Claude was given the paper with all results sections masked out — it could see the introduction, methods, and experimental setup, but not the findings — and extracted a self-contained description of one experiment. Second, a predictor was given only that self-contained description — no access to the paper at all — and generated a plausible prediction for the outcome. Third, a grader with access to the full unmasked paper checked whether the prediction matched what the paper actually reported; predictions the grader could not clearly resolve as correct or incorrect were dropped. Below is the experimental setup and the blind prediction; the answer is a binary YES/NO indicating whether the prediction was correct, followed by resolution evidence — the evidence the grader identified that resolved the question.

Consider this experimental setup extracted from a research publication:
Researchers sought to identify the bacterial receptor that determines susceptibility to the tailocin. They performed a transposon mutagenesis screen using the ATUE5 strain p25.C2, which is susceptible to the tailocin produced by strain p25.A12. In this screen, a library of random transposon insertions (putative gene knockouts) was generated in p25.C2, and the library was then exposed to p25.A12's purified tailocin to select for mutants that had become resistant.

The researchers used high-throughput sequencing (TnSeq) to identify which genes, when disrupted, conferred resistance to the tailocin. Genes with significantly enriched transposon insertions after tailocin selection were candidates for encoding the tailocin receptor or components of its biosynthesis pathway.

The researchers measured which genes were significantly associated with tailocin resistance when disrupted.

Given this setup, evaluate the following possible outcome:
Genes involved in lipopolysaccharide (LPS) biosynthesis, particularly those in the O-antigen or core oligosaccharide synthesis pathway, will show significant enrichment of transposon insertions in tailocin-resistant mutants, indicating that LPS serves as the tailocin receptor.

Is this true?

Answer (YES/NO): YES